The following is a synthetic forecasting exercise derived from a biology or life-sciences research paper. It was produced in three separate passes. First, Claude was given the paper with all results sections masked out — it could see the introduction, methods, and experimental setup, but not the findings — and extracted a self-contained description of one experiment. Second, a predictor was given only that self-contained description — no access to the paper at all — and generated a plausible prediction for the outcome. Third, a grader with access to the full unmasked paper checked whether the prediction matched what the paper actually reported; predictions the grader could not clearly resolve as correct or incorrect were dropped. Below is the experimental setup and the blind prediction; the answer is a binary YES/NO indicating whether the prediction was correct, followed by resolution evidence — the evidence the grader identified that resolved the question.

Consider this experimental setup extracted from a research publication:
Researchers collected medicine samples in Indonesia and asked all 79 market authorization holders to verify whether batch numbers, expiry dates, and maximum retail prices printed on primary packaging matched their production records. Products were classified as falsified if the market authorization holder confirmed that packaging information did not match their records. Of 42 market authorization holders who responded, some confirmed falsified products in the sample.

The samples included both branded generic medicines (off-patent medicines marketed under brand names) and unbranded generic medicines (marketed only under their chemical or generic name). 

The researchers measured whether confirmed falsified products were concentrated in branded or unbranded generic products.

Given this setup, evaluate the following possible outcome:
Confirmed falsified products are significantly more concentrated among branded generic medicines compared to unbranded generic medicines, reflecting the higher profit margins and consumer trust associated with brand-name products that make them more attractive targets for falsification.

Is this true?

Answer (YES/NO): YES